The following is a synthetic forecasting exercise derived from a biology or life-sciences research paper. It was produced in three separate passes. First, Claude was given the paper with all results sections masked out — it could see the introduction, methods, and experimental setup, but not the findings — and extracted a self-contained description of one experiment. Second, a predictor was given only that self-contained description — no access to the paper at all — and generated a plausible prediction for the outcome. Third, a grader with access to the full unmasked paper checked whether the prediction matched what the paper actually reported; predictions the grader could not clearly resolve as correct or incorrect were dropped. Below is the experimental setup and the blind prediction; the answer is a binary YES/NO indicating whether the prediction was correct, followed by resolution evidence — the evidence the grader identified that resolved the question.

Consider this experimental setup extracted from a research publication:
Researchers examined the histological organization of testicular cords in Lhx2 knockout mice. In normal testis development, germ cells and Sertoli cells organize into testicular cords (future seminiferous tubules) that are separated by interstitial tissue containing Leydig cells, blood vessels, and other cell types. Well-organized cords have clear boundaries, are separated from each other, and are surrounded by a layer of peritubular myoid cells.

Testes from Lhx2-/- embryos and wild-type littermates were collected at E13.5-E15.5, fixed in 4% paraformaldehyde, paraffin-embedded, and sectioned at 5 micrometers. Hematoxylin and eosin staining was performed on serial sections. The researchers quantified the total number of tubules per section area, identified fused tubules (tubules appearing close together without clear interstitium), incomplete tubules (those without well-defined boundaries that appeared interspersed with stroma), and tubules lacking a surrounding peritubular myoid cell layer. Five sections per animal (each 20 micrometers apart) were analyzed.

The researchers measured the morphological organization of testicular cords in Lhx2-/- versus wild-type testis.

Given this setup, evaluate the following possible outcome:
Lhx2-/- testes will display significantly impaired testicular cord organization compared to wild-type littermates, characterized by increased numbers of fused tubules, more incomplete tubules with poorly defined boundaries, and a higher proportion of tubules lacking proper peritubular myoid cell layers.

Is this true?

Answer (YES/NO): YES